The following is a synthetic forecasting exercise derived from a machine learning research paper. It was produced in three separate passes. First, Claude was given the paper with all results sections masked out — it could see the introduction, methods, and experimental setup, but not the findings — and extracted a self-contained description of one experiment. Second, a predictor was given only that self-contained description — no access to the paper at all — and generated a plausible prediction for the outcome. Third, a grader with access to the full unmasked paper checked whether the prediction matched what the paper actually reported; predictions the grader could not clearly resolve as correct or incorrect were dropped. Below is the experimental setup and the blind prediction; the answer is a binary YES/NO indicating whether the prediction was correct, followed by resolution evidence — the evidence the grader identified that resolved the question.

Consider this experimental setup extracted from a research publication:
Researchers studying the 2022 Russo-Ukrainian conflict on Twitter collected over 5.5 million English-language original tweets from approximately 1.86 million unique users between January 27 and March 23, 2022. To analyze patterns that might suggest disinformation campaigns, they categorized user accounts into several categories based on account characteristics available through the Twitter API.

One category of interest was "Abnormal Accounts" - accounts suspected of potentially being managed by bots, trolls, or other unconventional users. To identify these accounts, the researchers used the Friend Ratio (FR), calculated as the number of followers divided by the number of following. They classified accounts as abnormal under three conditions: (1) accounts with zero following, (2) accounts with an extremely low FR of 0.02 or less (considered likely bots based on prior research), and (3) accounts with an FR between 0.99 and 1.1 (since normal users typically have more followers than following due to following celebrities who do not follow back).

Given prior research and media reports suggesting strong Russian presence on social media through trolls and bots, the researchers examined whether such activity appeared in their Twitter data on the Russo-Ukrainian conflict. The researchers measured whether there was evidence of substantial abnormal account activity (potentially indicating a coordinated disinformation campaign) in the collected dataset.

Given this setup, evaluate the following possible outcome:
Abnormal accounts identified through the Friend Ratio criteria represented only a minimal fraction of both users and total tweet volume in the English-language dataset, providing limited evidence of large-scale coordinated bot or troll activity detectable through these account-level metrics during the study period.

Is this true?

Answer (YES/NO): YES